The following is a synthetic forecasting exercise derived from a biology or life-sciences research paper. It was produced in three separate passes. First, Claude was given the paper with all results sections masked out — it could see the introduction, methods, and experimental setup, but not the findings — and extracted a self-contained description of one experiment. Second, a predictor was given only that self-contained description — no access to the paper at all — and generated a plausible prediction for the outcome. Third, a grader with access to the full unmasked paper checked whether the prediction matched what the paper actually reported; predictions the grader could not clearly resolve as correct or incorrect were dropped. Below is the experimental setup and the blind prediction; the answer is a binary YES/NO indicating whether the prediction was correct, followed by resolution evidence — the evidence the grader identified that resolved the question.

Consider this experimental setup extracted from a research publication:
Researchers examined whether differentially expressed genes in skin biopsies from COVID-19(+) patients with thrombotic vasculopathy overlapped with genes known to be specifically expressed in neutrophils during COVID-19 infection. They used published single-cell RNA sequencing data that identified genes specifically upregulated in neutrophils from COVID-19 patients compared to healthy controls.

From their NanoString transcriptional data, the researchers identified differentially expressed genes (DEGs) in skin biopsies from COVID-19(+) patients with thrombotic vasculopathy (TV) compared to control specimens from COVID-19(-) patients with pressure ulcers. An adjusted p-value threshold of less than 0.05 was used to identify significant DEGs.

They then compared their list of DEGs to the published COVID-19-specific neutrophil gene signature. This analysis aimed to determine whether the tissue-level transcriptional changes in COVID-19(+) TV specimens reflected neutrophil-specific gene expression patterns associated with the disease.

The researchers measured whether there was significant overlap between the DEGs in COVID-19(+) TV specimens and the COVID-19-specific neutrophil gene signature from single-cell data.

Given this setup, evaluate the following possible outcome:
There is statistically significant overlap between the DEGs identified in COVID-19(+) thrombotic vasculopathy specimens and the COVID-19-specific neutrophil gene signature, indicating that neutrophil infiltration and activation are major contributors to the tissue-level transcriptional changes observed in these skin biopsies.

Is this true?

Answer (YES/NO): YES